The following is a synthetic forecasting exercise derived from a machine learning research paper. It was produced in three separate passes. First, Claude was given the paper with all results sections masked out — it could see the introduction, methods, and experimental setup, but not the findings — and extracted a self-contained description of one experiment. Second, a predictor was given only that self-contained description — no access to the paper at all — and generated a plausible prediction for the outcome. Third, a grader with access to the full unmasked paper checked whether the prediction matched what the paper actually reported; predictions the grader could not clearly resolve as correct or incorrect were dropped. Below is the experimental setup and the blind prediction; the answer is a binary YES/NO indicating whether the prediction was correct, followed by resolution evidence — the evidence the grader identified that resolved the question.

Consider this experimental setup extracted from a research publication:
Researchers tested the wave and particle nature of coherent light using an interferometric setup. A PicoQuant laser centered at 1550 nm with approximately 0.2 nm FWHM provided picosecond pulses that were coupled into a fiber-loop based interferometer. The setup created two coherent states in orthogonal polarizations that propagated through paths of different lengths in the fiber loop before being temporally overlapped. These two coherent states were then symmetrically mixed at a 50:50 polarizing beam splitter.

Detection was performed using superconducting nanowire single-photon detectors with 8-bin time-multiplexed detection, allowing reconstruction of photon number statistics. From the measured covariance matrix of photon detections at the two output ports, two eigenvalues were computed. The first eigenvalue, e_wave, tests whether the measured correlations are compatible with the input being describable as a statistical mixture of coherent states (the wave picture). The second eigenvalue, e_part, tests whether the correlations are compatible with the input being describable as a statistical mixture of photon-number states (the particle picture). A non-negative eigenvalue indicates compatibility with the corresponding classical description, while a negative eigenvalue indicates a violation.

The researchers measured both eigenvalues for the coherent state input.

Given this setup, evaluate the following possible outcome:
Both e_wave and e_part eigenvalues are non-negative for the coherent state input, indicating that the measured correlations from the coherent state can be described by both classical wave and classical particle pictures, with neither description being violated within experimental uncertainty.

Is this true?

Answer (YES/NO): NO